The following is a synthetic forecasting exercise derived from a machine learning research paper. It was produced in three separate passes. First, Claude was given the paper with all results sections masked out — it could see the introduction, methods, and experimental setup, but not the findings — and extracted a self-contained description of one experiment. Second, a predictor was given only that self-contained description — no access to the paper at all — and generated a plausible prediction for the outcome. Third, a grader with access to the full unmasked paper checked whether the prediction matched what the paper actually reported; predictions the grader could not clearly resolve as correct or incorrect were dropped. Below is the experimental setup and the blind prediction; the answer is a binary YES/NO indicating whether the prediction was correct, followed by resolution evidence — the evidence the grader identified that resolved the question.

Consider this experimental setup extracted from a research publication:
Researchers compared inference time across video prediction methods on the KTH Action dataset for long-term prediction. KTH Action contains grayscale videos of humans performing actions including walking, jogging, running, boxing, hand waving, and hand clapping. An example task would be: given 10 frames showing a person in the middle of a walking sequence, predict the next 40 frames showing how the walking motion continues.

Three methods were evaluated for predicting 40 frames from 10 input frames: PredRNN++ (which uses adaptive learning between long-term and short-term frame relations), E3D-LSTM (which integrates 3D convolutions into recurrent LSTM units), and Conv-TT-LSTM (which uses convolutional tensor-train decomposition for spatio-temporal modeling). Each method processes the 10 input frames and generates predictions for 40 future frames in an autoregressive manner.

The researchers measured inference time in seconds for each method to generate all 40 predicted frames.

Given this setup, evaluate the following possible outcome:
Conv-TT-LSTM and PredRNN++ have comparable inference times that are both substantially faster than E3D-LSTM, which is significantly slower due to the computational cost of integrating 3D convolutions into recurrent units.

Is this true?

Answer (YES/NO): NO